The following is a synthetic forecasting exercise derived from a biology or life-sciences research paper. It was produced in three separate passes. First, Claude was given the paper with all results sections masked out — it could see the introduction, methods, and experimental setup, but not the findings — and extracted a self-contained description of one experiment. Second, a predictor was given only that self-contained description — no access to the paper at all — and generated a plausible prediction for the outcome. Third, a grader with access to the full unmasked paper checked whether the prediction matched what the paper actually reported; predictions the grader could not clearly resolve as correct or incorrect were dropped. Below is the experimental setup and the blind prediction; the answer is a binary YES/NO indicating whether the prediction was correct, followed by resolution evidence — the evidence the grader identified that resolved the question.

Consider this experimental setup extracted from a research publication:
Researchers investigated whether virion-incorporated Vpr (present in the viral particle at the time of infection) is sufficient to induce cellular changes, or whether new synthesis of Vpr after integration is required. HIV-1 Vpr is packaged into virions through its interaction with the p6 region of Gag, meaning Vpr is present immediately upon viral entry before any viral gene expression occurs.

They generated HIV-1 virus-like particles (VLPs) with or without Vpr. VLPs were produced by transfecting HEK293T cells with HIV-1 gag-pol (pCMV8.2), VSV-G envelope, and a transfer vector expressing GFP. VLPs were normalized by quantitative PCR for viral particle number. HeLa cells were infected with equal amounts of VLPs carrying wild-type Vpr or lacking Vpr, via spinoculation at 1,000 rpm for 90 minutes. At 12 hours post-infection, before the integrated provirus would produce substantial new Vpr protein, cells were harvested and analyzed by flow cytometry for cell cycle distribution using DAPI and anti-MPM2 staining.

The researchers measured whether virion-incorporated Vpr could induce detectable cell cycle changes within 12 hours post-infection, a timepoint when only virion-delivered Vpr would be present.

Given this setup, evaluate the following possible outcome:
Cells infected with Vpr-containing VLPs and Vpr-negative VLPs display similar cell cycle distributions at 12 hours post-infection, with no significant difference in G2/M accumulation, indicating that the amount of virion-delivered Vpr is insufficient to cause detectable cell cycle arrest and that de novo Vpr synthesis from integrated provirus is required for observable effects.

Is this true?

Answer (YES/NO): NO